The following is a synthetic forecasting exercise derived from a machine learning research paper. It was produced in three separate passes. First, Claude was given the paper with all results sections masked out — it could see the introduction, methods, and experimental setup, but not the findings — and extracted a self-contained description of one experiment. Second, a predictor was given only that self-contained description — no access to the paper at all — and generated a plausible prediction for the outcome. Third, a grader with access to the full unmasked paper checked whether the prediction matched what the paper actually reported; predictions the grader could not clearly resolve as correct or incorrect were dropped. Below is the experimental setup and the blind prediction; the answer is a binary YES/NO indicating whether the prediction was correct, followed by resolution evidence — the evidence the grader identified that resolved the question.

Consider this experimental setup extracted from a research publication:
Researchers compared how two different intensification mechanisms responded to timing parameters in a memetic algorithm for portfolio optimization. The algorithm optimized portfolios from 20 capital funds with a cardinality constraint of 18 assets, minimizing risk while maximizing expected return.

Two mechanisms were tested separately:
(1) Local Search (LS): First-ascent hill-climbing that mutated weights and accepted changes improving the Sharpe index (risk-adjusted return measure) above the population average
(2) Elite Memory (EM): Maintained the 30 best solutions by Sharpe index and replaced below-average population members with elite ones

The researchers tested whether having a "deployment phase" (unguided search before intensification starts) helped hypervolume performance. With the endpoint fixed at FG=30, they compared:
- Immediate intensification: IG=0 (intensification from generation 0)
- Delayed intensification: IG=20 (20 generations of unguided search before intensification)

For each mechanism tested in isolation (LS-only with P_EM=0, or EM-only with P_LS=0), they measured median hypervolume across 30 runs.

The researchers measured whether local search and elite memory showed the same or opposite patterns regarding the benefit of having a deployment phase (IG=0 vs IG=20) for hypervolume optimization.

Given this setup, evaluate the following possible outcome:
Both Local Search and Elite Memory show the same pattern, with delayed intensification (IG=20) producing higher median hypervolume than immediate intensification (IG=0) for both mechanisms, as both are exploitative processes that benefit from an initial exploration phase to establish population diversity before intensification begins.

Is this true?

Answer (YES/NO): NO